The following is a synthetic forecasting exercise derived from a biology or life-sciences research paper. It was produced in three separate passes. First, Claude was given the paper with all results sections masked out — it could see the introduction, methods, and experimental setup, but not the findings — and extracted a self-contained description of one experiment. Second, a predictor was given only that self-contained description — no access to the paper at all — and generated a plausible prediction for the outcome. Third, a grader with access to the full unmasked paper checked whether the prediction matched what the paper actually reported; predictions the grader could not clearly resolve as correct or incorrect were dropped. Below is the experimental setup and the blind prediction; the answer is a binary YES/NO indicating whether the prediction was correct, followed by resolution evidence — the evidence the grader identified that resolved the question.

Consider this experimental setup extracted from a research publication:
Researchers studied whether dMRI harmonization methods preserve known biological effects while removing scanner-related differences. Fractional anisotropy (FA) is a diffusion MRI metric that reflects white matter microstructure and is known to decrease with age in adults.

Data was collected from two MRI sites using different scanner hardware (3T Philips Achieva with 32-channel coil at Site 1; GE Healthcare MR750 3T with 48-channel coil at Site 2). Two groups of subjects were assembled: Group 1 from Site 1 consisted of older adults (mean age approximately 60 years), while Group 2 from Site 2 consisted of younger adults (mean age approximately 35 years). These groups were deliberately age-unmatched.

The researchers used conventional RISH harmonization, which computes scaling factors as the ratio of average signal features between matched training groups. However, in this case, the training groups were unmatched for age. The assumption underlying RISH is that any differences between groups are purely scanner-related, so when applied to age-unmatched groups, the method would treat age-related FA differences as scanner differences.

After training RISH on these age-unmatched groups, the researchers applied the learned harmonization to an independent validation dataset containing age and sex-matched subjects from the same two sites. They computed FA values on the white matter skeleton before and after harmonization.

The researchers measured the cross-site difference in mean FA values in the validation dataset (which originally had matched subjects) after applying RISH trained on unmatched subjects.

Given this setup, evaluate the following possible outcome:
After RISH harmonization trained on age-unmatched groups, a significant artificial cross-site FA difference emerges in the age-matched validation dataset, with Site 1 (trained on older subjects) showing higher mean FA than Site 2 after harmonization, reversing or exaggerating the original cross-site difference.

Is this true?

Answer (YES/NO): NO